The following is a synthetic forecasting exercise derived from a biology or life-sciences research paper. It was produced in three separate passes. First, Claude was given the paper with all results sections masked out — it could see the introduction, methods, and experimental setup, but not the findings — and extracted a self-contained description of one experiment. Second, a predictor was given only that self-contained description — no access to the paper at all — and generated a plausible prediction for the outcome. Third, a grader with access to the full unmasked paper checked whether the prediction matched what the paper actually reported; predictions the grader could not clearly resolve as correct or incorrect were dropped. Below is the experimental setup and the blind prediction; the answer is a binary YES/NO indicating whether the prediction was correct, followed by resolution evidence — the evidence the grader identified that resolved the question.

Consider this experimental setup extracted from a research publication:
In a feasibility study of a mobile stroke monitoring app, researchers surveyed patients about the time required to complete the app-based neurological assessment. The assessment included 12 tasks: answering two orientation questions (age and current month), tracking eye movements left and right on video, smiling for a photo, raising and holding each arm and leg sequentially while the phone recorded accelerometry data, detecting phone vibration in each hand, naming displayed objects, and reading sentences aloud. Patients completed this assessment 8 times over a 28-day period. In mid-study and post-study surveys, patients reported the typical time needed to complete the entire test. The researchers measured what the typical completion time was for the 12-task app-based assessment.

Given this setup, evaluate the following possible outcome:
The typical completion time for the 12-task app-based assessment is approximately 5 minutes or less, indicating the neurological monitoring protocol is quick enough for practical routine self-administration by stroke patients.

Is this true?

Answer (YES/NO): YES